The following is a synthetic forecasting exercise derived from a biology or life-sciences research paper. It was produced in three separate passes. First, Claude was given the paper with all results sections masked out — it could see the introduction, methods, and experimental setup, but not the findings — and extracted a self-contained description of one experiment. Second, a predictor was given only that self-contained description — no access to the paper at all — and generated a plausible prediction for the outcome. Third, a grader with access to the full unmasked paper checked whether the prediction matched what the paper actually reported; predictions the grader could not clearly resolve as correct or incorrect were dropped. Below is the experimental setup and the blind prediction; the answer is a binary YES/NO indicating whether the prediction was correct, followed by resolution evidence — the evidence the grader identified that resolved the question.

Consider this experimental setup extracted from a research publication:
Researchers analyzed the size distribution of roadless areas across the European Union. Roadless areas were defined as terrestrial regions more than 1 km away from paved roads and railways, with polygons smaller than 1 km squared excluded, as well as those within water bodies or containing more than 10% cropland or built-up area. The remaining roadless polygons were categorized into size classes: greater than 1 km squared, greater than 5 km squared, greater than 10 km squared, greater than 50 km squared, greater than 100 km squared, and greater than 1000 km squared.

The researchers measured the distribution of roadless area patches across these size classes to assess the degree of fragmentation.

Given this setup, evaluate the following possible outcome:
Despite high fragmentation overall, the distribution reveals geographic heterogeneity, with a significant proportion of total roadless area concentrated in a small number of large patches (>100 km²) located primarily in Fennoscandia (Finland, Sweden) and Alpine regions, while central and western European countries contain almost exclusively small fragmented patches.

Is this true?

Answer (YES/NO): NO